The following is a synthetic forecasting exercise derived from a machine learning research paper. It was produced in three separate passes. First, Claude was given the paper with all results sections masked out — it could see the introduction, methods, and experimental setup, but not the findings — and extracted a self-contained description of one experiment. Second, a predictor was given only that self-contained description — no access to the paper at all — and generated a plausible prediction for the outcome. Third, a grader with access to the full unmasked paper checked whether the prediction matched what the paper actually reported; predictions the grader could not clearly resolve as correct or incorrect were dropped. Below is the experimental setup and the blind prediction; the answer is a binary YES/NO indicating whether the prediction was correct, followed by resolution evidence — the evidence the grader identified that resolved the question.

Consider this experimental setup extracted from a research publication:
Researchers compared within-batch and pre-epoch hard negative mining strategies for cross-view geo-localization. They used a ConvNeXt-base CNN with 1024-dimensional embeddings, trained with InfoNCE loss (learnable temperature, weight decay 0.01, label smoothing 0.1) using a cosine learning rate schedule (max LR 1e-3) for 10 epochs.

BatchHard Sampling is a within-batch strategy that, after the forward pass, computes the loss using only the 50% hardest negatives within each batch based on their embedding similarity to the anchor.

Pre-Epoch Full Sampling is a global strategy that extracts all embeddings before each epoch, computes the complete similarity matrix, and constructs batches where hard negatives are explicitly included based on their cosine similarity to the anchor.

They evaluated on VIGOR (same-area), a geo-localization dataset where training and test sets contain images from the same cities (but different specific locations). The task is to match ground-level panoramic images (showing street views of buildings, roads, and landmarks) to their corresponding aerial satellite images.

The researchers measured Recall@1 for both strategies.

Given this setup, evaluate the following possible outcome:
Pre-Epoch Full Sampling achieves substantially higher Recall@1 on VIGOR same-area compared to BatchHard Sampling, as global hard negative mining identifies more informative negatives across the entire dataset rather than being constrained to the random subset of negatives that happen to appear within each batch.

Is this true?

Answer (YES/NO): YES